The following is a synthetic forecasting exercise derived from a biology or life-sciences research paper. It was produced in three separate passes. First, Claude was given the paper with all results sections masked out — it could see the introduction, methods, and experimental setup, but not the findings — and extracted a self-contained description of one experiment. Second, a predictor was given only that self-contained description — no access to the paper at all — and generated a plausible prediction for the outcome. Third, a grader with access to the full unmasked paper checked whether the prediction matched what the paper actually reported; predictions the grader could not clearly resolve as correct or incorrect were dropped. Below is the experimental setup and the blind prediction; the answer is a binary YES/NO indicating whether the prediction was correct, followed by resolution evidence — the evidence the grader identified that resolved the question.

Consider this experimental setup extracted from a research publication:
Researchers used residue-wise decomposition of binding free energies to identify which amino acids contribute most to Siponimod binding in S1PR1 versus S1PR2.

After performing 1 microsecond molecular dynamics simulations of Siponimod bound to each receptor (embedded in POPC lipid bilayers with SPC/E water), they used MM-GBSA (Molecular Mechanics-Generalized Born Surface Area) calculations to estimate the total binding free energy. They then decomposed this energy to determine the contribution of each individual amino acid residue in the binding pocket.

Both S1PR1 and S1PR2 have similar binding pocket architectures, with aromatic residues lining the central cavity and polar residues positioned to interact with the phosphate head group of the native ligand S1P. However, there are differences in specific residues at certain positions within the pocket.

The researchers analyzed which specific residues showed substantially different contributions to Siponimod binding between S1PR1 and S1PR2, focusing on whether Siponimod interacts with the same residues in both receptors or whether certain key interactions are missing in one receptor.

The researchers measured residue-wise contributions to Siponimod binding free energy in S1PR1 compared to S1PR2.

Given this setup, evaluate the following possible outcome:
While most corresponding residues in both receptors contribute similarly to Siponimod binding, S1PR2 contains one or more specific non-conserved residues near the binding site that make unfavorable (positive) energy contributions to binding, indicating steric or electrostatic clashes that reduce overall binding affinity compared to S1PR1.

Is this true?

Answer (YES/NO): NO